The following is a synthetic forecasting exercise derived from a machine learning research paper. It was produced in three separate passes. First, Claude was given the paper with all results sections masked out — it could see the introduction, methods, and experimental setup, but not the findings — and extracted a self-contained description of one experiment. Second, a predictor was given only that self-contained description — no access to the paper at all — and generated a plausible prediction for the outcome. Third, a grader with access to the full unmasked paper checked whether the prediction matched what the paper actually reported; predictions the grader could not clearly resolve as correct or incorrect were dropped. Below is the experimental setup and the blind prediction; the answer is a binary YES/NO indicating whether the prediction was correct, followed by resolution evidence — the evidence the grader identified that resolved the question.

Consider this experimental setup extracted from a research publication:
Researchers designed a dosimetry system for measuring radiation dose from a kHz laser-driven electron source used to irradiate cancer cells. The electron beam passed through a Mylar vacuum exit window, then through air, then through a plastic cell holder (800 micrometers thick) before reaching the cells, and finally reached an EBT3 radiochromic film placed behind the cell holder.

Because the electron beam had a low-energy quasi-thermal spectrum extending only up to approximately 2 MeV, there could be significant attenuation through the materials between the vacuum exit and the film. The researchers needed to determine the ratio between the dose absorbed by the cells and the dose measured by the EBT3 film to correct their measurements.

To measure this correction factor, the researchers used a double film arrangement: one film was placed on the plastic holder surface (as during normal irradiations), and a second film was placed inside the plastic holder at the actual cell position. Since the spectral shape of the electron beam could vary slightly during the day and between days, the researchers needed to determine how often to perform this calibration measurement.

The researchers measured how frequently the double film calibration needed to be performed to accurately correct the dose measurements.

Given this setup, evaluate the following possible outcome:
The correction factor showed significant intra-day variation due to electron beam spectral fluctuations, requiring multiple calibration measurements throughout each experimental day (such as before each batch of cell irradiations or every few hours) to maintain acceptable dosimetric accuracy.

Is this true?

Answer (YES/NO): NO